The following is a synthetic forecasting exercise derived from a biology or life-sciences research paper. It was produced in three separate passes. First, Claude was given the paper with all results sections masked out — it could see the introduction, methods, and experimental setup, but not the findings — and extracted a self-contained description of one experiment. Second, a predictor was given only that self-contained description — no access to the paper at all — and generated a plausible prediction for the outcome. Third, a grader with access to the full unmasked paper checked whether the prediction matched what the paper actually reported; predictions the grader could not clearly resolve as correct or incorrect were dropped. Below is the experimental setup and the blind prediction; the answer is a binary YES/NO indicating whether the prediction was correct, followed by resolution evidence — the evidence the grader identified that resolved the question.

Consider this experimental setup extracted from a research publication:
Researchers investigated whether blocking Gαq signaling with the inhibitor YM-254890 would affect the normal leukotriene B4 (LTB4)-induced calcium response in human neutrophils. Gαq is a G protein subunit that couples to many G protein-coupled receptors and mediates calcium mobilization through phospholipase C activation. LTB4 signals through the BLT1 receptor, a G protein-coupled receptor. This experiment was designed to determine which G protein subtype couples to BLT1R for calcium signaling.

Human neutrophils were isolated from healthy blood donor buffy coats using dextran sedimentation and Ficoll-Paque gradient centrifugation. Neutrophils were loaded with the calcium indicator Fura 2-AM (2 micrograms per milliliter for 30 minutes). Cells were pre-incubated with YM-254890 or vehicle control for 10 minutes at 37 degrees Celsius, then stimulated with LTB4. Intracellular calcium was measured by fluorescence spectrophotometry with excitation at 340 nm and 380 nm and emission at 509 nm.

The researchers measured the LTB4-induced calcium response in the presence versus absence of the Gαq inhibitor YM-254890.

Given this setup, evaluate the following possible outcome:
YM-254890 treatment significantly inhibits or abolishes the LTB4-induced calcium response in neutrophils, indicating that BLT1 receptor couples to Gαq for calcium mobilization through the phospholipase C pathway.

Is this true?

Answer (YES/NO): NO